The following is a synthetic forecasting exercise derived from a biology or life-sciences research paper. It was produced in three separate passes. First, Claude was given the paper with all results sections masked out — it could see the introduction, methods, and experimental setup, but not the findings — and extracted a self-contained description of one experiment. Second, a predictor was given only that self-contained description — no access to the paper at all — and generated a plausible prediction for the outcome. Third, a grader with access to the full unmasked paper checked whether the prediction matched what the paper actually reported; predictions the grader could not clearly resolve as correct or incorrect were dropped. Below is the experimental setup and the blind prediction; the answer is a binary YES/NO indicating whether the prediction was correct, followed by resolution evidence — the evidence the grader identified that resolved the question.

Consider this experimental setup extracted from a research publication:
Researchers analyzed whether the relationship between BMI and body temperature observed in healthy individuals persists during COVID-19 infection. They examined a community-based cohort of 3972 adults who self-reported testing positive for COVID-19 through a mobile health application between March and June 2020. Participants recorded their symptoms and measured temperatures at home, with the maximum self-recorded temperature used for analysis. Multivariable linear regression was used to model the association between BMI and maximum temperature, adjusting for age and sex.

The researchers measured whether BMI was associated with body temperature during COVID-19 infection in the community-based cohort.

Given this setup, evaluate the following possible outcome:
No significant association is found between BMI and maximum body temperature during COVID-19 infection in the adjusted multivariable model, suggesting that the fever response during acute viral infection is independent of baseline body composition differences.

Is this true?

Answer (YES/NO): NO